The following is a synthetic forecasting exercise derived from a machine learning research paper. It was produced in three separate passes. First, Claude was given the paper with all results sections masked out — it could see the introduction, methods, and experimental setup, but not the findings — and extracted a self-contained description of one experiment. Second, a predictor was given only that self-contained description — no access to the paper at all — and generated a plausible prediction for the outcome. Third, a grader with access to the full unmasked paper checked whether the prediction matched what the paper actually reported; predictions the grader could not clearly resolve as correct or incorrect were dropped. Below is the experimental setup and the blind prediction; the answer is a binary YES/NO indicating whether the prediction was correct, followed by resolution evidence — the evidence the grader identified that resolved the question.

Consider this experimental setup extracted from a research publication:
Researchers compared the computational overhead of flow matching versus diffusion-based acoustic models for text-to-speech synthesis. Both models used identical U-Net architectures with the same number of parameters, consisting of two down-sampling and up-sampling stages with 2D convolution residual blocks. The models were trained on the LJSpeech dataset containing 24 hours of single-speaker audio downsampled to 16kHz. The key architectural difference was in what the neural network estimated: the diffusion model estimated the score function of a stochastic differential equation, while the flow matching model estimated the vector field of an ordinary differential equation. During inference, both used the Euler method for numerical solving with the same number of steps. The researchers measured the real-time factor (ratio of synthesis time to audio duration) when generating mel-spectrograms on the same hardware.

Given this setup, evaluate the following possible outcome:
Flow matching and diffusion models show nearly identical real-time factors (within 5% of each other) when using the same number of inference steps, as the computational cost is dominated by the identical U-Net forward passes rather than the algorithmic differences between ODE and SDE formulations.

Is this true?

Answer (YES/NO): YES